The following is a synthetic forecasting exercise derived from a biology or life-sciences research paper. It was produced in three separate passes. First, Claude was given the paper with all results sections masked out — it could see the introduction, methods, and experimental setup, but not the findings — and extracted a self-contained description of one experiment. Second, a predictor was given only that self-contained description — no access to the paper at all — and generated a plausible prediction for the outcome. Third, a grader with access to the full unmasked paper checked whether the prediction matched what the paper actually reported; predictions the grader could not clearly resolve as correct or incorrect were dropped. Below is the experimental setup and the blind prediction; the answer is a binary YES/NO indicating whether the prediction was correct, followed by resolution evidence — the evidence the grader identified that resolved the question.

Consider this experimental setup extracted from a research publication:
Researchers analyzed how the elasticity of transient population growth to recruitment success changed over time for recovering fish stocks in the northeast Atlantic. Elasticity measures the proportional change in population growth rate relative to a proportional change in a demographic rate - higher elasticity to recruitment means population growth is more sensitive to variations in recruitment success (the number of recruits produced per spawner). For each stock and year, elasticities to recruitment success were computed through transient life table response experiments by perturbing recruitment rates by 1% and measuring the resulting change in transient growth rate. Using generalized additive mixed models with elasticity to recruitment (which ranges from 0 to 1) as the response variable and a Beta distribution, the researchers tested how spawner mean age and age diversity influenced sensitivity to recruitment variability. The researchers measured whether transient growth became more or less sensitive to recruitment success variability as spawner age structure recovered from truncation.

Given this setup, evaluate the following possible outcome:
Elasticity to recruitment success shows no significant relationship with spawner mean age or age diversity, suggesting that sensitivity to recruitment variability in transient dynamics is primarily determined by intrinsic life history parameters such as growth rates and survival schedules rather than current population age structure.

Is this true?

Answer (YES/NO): NO